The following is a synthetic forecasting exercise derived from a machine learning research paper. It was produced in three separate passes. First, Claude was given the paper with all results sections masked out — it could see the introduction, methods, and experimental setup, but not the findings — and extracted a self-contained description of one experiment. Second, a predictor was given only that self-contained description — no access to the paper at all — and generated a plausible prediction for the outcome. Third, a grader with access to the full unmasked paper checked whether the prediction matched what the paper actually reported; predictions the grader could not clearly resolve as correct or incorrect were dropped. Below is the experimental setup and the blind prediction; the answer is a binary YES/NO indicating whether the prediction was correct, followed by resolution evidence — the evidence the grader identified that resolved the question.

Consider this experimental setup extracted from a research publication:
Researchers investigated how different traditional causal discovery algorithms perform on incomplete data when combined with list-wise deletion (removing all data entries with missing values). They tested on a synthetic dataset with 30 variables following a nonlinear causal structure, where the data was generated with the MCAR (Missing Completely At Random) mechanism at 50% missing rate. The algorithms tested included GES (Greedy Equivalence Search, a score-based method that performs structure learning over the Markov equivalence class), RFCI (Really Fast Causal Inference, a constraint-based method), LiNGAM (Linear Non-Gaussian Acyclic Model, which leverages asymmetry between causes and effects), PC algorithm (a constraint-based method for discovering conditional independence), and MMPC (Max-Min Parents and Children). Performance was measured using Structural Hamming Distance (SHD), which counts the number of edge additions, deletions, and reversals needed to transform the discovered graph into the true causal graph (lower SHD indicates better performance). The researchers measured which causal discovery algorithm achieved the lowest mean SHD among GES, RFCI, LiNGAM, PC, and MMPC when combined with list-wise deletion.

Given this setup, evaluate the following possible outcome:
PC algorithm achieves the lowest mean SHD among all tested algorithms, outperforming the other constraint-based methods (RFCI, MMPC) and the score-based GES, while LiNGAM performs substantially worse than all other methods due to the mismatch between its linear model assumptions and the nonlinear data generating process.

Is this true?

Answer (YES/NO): NO